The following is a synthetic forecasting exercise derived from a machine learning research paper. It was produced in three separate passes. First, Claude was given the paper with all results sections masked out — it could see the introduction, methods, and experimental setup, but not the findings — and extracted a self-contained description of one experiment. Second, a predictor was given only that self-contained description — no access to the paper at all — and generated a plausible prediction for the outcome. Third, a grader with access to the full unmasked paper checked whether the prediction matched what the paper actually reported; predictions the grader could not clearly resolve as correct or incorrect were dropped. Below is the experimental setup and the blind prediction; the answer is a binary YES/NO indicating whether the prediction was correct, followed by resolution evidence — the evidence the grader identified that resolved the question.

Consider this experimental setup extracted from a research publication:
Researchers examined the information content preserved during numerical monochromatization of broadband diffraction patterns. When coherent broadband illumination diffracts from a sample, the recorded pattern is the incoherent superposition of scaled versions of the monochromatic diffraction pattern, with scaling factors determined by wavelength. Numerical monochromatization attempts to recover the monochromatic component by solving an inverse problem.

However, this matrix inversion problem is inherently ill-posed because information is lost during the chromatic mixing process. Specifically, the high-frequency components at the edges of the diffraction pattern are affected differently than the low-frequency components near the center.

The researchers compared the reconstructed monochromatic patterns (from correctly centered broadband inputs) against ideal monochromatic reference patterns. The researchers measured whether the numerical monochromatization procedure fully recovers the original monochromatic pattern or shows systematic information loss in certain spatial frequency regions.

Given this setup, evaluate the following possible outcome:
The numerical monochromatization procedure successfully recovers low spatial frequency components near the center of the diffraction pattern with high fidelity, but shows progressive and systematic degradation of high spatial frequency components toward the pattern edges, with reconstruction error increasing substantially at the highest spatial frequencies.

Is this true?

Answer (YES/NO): YES